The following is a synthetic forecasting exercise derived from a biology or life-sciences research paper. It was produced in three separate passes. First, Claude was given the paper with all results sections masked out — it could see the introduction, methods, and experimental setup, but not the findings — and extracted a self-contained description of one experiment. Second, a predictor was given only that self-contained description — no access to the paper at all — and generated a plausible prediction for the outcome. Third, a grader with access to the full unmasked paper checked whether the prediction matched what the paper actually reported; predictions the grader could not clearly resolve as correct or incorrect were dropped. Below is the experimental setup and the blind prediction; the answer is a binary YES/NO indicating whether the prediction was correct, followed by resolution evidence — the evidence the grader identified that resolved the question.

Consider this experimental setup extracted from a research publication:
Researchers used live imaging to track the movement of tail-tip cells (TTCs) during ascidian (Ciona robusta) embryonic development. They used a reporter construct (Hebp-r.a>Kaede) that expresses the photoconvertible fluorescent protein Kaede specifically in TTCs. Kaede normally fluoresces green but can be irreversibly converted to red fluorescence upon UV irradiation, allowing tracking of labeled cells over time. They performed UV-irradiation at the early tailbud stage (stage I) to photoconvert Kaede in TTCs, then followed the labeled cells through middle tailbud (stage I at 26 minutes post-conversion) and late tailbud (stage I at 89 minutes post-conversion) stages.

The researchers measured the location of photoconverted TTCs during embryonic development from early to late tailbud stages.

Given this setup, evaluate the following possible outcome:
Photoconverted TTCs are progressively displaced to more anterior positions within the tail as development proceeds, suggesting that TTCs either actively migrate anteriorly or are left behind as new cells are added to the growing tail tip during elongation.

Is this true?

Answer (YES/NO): NO